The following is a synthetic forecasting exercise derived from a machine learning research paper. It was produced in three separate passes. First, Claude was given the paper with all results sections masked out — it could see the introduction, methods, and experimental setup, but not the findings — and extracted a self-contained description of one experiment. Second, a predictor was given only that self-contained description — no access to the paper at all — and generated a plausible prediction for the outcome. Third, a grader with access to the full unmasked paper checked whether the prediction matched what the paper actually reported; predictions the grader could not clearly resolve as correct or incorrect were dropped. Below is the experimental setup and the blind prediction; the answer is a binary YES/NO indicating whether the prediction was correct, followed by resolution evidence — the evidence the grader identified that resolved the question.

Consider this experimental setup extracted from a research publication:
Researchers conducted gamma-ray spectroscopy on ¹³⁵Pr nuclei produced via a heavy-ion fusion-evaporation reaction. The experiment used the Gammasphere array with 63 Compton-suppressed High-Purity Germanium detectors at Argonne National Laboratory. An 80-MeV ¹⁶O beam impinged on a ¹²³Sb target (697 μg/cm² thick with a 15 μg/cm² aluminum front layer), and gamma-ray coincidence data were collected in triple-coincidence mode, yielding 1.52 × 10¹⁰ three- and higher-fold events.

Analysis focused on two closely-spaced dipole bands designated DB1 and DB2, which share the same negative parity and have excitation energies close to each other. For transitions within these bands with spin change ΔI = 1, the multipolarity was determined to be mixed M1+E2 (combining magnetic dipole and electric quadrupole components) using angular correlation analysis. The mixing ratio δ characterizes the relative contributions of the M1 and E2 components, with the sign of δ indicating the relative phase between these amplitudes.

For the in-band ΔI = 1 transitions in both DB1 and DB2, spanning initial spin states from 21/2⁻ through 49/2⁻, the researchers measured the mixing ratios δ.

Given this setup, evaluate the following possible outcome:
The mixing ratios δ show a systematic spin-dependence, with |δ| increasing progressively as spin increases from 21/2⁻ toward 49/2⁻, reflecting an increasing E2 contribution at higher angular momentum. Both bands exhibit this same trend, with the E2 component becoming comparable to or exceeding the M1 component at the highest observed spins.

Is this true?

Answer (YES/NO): NO